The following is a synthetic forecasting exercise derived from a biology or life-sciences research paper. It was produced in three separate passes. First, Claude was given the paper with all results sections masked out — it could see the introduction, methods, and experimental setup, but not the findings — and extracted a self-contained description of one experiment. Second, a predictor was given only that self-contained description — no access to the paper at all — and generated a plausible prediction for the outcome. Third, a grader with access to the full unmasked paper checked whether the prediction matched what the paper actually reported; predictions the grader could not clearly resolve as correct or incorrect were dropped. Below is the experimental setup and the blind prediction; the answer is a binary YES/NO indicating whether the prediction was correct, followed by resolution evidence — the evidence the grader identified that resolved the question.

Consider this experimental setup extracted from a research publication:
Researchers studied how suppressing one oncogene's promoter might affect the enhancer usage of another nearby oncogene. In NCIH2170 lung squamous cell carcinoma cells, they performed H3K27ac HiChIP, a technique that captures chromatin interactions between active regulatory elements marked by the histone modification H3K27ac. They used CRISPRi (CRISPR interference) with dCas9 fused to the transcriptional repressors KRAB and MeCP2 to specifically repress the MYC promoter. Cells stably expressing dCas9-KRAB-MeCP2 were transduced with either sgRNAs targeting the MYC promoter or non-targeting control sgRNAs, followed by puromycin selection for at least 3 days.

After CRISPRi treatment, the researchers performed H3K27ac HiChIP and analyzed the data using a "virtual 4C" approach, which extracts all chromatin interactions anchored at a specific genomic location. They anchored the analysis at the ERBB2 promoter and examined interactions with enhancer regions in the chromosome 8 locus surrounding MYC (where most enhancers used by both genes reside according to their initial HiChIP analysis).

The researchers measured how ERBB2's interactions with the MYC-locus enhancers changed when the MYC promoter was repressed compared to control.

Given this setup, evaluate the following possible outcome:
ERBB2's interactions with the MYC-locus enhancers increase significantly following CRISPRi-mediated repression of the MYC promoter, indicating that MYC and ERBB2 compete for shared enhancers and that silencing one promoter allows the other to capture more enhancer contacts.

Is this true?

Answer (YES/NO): YES